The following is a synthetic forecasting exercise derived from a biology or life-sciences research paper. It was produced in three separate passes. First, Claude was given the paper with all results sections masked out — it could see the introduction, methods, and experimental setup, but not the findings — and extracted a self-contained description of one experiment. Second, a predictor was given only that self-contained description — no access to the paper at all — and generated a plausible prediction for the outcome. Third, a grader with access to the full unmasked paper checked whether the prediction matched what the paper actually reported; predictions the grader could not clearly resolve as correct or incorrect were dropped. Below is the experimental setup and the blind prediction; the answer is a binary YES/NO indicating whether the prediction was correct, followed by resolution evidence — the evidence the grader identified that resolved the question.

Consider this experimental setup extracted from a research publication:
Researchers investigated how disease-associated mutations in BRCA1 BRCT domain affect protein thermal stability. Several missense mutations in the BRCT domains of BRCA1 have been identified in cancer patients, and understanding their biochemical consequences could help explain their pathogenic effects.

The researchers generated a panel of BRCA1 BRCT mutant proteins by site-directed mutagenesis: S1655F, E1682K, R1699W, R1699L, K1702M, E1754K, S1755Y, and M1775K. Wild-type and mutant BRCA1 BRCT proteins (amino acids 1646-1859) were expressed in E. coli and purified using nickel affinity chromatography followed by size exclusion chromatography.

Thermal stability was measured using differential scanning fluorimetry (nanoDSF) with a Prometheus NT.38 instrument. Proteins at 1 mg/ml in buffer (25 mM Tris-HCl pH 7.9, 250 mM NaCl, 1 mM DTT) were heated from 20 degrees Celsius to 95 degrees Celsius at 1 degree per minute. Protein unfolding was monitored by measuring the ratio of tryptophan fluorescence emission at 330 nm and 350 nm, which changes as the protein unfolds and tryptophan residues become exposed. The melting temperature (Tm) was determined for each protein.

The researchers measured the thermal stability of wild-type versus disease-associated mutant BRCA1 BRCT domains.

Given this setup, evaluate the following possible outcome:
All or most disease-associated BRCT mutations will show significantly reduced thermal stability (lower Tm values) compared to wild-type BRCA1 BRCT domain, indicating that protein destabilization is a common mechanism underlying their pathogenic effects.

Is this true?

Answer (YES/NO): YES